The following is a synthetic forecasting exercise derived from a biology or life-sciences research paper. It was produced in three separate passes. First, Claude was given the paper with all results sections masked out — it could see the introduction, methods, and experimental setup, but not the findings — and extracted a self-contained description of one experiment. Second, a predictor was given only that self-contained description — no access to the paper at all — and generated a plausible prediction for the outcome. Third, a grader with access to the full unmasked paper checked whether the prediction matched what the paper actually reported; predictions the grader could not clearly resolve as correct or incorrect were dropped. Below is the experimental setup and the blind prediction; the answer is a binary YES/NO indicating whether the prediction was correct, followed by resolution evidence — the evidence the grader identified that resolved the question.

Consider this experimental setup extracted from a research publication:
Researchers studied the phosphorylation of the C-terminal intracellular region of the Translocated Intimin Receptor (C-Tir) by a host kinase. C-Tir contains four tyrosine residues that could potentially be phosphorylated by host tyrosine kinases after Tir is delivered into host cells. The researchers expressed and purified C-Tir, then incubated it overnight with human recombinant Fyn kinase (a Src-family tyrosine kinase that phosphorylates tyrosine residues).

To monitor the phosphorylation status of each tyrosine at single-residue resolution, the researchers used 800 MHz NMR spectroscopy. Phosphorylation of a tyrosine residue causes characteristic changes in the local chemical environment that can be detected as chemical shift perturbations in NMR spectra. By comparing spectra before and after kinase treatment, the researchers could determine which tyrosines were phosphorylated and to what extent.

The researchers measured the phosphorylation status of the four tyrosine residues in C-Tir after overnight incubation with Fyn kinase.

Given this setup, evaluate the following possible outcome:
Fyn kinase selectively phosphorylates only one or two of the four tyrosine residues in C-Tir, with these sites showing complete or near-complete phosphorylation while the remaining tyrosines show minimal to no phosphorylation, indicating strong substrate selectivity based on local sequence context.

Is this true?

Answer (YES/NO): NO